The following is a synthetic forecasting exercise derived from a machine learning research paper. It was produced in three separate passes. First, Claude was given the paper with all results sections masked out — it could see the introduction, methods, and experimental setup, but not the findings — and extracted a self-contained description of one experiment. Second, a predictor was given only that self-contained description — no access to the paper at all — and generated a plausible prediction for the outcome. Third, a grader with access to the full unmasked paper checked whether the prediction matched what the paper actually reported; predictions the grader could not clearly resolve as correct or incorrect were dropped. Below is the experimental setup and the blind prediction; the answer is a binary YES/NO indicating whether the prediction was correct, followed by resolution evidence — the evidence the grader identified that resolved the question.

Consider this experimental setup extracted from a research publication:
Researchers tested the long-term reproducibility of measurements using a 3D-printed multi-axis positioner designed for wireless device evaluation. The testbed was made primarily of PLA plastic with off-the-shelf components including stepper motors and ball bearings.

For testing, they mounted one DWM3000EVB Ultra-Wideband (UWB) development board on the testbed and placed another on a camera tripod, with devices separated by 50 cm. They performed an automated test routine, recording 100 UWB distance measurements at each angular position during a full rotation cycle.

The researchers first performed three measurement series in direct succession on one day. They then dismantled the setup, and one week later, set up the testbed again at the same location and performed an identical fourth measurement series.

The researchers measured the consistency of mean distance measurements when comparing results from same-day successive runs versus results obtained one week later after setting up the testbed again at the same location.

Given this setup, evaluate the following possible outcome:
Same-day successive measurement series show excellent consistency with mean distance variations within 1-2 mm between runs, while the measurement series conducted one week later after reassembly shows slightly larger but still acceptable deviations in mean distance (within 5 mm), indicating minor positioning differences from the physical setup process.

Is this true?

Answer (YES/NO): NO